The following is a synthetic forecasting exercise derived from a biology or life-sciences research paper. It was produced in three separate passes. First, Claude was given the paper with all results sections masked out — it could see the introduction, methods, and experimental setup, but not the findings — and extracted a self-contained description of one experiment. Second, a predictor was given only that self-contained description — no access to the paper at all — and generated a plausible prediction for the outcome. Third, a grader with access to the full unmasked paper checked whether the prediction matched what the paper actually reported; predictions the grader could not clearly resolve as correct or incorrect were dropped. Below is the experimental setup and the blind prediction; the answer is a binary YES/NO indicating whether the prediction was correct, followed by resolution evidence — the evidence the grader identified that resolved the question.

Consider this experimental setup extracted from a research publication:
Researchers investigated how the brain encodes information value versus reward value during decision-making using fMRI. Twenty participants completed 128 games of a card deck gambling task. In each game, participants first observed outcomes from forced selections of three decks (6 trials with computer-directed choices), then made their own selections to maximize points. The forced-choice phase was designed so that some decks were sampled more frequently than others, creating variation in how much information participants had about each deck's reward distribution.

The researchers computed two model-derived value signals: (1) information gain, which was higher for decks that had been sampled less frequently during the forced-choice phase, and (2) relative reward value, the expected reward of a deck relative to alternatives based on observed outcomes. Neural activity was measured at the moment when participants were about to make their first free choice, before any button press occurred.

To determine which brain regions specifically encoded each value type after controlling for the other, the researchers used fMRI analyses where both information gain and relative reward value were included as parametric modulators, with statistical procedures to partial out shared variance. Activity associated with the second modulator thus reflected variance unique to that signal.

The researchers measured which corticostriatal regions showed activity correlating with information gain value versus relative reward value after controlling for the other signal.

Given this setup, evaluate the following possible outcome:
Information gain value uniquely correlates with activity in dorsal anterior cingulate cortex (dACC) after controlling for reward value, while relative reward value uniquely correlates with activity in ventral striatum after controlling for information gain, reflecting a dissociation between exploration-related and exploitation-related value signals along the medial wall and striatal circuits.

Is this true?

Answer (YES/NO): NO